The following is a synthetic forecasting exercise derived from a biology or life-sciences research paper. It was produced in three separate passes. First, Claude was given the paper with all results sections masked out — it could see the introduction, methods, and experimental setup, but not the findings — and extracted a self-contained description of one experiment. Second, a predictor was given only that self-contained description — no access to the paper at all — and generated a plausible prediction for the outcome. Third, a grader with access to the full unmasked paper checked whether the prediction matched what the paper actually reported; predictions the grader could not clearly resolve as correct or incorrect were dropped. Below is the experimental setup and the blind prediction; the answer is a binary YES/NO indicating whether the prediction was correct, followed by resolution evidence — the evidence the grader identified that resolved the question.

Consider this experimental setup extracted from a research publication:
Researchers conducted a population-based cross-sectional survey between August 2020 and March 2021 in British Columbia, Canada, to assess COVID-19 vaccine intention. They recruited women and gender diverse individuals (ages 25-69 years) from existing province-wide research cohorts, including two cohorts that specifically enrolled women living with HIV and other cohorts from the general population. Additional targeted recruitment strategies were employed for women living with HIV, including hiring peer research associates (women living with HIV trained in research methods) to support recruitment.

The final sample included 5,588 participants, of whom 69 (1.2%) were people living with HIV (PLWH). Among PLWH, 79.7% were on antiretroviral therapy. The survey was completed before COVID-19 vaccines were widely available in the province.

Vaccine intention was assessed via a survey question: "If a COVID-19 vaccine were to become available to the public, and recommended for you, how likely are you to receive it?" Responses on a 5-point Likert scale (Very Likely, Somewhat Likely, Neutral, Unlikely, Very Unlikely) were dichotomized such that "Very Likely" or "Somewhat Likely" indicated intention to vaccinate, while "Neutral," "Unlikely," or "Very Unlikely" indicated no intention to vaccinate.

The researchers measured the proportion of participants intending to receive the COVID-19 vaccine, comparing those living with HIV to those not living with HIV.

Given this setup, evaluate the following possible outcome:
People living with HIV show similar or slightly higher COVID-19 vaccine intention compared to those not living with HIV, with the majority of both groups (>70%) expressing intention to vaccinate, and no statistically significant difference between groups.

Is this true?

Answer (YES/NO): NO